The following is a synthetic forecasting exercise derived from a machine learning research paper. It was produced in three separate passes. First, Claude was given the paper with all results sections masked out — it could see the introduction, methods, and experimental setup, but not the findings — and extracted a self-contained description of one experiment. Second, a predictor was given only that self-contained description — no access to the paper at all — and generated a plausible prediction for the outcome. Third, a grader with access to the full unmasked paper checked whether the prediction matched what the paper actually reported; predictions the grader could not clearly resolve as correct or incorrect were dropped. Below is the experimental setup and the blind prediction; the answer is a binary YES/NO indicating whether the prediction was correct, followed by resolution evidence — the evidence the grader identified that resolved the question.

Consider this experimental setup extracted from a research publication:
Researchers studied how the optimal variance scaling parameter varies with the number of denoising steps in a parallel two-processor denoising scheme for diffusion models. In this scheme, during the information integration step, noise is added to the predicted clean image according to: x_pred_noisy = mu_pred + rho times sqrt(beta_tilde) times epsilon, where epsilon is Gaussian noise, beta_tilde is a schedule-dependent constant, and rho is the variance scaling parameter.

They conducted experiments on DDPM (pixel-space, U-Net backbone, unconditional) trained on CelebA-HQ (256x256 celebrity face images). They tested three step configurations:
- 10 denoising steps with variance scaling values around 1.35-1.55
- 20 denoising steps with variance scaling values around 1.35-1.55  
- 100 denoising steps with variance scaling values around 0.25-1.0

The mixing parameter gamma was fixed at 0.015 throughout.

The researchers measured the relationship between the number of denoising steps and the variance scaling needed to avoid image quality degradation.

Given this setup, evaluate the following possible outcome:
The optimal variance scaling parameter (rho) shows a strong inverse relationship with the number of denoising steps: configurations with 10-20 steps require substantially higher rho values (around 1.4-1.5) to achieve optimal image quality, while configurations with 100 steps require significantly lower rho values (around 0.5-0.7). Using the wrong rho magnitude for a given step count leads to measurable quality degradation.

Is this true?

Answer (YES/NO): NO